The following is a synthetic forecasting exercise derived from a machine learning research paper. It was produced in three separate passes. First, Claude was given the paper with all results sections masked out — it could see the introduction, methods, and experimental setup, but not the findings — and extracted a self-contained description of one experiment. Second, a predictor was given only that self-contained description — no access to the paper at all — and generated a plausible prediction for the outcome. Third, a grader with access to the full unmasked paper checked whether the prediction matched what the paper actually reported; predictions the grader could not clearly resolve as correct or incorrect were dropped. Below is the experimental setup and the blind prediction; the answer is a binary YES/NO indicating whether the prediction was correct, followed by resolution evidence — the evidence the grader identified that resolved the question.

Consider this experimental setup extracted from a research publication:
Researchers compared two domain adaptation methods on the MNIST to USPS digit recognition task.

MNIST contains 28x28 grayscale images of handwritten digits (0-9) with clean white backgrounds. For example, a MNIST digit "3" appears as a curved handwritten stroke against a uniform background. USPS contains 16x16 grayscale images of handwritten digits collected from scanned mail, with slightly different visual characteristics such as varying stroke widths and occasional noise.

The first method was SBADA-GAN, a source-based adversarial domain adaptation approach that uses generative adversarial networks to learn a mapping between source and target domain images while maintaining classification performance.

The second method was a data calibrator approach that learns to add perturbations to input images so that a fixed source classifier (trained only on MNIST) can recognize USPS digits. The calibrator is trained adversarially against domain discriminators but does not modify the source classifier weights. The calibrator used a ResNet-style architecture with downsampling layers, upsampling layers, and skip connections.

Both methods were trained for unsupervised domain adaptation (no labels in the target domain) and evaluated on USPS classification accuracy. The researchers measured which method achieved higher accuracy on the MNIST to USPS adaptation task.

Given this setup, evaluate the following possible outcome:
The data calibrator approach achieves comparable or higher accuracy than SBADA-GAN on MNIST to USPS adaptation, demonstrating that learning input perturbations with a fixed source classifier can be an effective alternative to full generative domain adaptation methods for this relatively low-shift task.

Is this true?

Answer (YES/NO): NO